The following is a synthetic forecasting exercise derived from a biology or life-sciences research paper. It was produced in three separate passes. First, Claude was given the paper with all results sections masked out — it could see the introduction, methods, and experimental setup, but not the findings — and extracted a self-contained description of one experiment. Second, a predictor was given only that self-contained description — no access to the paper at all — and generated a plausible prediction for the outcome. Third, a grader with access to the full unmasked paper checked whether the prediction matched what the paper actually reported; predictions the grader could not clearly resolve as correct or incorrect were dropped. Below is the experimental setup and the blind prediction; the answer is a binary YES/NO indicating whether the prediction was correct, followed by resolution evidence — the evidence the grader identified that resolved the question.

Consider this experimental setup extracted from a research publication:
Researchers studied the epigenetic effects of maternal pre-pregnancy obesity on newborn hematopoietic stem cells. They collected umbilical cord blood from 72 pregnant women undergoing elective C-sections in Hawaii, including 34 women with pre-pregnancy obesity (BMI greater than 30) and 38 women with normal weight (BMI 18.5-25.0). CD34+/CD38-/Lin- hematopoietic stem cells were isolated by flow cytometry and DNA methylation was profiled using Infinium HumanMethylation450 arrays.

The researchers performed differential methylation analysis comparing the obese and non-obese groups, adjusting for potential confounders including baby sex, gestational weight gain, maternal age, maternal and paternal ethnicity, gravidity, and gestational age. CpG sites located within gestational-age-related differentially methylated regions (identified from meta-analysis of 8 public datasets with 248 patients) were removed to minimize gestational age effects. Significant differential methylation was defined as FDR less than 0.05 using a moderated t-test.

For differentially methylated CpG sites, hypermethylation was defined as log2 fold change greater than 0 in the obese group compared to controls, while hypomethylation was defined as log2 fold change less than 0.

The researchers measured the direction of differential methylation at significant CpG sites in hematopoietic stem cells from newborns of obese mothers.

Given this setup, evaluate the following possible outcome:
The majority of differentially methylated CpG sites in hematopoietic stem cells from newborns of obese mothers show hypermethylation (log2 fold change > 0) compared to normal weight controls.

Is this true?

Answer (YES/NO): YES